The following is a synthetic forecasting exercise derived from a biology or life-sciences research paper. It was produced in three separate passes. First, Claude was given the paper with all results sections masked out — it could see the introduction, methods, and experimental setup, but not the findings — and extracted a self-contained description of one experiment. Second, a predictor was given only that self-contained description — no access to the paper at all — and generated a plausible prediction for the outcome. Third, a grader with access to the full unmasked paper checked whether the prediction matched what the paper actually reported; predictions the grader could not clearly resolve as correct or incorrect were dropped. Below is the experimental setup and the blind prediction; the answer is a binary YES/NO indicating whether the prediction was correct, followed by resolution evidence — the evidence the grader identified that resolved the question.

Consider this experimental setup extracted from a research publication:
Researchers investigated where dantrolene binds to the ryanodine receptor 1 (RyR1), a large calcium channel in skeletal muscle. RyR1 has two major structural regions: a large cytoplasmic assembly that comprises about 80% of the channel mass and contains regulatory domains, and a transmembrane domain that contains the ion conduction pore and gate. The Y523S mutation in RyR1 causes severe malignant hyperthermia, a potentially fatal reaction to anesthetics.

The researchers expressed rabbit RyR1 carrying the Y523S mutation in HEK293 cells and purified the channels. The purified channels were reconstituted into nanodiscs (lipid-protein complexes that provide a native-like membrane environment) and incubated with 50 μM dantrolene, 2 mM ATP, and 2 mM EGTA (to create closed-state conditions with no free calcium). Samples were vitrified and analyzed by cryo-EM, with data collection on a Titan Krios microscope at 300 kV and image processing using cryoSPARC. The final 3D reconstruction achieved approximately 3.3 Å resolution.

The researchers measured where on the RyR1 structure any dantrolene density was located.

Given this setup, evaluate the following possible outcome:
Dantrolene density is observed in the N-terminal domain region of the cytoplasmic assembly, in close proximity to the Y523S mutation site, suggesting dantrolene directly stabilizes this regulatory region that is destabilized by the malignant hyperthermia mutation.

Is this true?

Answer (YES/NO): NO